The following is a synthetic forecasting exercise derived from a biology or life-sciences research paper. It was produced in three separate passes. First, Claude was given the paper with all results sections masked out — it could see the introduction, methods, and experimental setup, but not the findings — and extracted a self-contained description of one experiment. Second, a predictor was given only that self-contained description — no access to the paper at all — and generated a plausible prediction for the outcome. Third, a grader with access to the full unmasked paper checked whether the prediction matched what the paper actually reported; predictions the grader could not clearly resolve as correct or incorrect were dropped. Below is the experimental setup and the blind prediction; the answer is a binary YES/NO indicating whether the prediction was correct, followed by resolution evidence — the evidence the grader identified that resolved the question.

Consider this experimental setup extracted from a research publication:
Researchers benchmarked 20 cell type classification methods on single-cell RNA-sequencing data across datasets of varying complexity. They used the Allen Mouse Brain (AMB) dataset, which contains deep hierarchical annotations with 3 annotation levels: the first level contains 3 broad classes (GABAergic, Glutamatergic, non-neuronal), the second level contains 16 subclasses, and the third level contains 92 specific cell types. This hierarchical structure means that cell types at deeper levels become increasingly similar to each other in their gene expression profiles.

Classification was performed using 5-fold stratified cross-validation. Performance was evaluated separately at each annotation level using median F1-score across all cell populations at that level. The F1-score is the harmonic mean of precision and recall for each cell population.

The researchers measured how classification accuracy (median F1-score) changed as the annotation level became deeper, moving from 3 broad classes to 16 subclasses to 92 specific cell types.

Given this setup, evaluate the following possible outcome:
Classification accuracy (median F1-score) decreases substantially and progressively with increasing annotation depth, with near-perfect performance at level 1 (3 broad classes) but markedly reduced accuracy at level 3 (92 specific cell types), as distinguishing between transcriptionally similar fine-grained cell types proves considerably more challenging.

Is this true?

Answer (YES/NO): YES